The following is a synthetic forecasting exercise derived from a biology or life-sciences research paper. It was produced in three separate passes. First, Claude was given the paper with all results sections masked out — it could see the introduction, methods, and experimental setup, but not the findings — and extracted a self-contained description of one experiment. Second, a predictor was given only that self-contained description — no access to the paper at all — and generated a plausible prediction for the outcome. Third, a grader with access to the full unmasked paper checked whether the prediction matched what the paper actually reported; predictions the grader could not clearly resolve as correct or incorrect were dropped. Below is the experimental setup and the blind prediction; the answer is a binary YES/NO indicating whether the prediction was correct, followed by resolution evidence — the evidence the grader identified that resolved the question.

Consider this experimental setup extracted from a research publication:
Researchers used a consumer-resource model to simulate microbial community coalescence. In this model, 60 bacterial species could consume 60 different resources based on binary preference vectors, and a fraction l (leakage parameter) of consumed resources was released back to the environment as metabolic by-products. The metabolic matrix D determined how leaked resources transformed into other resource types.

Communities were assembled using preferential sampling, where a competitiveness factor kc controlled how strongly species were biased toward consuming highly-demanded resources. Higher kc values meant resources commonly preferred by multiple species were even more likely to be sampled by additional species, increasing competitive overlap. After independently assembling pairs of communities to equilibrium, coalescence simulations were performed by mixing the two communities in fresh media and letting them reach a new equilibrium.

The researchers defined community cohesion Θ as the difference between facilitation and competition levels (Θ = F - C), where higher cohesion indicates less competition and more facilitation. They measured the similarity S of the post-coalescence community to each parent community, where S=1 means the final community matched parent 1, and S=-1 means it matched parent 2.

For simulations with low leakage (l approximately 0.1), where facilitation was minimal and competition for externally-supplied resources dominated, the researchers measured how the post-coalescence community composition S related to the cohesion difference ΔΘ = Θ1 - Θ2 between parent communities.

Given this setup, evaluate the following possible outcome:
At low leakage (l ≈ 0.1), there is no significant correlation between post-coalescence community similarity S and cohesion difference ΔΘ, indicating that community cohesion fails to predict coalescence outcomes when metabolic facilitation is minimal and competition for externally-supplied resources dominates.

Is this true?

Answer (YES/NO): NO